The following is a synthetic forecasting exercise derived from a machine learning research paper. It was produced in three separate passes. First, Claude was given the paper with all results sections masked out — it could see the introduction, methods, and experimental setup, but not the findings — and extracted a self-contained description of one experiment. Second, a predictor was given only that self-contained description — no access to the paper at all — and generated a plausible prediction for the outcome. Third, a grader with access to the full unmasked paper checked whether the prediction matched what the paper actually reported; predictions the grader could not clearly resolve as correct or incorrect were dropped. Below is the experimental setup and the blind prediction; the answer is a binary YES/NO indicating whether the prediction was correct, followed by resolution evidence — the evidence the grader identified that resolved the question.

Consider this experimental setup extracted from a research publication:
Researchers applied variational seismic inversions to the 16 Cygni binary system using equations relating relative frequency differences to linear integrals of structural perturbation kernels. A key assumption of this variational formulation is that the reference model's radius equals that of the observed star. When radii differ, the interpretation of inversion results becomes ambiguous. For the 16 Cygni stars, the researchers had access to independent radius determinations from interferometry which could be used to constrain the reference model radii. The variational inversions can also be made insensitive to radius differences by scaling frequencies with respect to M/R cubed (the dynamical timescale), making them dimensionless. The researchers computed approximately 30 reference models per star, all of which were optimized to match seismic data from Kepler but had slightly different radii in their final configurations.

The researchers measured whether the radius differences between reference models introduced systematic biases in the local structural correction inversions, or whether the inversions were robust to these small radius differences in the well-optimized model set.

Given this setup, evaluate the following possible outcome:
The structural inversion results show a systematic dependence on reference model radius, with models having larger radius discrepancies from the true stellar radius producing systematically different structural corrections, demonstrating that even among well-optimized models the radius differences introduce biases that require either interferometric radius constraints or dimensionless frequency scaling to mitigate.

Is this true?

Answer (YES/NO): YES